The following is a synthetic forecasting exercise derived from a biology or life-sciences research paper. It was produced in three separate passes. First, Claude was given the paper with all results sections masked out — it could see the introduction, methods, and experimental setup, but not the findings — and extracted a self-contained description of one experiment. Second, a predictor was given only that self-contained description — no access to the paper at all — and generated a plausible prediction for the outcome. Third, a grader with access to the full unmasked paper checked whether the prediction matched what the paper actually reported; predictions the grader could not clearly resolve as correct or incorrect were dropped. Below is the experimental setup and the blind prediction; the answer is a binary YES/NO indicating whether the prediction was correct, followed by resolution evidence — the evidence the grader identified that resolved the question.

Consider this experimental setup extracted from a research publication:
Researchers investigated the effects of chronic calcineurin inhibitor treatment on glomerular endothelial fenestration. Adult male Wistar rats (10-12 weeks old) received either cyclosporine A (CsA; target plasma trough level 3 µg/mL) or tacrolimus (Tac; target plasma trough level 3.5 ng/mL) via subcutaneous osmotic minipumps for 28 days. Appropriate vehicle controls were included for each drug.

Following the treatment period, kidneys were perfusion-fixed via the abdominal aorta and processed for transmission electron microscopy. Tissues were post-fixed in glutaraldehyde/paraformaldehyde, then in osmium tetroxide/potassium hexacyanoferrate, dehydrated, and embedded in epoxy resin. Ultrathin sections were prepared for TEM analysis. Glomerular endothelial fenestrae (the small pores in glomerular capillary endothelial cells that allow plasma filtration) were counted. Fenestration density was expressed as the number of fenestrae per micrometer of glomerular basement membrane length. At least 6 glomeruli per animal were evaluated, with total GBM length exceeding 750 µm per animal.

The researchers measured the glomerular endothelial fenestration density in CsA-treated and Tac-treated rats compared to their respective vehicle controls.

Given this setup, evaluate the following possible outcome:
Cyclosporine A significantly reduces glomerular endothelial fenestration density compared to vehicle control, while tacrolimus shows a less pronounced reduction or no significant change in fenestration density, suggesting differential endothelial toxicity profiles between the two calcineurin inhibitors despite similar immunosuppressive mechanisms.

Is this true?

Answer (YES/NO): NO